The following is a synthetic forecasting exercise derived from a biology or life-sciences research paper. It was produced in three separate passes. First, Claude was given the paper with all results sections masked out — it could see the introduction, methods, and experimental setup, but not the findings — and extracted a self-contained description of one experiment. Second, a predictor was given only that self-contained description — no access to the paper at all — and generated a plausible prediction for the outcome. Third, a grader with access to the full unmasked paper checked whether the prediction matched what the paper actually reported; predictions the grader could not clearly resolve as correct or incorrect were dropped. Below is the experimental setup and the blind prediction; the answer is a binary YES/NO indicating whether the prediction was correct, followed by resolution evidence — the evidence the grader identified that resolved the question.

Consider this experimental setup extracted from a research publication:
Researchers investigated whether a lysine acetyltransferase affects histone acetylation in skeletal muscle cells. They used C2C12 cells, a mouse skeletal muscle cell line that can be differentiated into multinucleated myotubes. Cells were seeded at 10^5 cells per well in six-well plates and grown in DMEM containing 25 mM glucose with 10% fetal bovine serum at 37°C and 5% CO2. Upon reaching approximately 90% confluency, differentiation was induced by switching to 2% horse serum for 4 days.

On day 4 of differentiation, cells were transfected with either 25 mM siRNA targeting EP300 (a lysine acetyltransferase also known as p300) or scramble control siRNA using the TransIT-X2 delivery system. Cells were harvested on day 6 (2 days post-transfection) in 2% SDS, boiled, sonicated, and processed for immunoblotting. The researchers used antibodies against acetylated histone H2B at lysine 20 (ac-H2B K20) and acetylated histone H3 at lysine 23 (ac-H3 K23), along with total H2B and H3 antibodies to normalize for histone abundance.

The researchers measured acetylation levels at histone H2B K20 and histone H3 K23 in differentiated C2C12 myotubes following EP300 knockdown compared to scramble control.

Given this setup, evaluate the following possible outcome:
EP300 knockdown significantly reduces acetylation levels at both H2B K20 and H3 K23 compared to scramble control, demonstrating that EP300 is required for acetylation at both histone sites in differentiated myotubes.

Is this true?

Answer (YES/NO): NO